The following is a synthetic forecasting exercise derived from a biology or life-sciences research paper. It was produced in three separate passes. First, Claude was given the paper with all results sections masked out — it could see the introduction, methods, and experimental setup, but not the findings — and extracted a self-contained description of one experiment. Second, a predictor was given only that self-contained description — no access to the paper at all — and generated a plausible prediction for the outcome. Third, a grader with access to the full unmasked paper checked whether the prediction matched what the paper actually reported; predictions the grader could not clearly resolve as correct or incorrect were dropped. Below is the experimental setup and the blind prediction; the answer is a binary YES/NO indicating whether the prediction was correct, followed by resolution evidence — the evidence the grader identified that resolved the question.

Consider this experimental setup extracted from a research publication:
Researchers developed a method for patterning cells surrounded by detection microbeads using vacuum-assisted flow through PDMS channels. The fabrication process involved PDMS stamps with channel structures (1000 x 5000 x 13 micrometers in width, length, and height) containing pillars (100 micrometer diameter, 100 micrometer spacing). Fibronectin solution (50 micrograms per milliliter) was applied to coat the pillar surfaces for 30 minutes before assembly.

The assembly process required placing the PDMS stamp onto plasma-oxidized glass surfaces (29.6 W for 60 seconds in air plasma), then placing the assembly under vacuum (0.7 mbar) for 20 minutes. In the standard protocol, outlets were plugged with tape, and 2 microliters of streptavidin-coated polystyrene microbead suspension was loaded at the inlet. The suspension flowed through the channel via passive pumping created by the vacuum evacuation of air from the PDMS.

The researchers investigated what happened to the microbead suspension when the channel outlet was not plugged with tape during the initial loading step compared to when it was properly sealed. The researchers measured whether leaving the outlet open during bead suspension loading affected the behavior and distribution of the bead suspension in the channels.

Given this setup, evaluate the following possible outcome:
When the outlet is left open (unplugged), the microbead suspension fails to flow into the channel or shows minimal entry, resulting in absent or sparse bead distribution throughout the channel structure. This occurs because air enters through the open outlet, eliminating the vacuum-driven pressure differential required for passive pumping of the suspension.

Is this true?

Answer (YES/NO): NO